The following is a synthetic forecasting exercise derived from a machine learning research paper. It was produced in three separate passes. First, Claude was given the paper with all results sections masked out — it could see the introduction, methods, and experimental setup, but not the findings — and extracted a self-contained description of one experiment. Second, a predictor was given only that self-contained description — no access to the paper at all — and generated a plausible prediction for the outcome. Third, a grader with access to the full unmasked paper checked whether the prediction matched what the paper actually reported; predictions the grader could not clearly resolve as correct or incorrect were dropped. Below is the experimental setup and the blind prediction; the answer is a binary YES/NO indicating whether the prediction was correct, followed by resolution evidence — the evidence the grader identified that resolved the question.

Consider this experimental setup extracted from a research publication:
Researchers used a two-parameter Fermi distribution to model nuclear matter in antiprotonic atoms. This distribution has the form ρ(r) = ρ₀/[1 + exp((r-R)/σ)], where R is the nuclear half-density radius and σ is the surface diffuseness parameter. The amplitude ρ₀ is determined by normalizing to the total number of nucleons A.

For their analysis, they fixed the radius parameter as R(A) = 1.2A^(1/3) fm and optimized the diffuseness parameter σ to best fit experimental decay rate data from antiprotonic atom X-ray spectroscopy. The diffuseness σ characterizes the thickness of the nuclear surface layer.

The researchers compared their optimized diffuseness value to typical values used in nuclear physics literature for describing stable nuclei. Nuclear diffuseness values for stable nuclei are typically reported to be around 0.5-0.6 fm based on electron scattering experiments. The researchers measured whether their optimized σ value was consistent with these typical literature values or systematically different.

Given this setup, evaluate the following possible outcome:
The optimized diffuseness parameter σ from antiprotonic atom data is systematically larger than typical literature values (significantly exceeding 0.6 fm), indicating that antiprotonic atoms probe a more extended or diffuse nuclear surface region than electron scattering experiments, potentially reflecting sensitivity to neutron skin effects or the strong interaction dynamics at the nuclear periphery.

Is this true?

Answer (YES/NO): YES